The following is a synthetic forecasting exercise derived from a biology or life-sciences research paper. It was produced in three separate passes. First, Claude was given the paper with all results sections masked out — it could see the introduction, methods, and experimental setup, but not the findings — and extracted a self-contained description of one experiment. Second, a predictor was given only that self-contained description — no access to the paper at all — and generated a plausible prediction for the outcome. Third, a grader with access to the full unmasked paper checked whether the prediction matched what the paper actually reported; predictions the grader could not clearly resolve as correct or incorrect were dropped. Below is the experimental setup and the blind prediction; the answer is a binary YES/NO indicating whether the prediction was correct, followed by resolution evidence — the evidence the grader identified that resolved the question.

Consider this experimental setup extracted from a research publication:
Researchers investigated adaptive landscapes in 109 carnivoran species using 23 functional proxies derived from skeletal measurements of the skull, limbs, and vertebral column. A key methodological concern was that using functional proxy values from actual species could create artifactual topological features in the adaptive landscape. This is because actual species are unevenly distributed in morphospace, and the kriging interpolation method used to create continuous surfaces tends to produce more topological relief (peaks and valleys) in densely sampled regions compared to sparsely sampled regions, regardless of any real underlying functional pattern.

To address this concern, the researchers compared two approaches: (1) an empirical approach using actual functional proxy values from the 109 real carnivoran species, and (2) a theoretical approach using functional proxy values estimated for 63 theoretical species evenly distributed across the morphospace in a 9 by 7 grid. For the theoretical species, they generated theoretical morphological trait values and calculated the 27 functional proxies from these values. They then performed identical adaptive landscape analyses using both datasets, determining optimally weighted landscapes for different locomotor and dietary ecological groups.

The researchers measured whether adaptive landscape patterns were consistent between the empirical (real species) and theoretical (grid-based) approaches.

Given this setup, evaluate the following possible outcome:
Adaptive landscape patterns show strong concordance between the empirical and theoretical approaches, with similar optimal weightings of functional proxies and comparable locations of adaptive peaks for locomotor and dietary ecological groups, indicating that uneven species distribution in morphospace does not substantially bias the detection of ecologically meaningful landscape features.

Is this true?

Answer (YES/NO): YES